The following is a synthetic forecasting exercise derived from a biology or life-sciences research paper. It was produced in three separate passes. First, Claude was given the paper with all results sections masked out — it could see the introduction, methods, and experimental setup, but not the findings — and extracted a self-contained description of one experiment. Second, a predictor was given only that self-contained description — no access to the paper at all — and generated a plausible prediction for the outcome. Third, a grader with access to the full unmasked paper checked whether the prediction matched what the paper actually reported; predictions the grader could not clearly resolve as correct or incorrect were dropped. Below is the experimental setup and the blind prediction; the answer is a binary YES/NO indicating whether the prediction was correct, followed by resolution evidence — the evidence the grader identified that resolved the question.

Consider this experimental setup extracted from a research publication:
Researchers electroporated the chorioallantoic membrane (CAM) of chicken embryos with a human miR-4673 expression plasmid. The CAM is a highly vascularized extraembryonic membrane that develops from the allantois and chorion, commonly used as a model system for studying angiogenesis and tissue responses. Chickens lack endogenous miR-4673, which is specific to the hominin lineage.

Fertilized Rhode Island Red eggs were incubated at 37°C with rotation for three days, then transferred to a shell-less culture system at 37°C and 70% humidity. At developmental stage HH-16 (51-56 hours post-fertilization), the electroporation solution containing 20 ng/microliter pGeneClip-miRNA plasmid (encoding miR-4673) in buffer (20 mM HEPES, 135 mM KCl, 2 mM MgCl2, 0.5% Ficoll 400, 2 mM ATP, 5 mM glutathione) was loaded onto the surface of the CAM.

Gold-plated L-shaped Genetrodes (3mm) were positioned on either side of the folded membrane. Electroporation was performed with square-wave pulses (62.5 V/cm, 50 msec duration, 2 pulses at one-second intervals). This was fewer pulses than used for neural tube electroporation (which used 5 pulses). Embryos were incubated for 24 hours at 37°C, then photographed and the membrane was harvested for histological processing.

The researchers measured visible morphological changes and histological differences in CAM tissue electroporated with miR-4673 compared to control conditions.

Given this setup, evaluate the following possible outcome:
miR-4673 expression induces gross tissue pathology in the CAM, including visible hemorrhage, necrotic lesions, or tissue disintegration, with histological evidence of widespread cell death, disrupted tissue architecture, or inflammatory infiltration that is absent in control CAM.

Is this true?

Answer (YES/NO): NO